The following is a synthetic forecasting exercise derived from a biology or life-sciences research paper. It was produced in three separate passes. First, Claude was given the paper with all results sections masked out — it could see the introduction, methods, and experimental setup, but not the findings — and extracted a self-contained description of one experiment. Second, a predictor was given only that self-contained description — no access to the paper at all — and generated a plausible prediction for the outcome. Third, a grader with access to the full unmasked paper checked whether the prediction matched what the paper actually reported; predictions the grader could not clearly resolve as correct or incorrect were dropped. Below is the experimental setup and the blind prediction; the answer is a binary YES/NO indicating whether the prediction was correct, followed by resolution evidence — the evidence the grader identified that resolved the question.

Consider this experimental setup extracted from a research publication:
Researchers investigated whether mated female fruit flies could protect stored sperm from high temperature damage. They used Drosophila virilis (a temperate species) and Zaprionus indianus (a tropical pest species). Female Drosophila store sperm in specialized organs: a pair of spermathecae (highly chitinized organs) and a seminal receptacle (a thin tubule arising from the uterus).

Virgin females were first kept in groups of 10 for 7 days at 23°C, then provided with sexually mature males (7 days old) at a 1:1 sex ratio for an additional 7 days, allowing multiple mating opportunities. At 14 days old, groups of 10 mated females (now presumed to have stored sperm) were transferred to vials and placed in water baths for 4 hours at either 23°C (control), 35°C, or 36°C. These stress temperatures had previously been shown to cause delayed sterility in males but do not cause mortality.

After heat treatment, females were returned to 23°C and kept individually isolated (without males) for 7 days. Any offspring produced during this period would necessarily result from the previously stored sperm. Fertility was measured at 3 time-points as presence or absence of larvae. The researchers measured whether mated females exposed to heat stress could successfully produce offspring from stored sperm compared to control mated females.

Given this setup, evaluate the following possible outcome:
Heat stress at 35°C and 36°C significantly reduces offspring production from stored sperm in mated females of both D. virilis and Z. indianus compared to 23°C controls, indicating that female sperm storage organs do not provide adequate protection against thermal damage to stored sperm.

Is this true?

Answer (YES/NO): NO